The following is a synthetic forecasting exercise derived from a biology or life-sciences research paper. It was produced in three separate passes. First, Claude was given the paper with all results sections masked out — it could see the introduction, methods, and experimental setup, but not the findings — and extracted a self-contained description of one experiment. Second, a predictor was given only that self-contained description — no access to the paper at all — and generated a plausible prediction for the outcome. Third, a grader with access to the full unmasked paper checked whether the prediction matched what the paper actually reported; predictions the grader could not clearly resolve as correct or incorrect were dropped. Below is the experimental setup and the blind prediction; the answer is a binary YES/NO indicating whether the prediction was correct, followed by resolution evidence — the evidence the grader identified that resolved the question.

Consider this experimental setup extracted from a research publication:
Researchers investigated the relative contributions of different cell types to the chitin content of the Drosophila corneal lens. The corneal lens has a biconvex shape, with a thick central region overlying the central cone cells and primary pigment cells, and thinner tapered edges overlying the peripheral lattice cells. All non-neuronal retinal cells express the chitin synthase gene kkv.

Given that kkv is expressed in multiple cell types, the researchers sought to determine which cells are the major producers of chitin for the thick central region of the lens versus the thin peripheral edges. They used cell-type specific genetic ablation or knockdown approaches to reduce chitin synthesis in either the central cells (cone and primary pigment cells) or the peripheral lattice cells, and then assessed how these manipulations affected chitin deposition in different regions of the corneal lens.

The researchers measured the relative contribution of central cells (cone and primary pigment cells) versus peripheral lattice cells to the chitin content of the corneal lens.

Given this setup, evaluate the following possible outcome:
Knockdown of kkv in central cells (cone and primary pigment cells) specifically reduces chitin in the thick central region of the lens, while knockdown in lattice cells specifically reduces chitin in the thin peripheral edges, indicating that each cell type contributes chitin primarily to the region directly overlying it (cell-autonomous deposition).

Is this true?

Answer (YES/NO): YES